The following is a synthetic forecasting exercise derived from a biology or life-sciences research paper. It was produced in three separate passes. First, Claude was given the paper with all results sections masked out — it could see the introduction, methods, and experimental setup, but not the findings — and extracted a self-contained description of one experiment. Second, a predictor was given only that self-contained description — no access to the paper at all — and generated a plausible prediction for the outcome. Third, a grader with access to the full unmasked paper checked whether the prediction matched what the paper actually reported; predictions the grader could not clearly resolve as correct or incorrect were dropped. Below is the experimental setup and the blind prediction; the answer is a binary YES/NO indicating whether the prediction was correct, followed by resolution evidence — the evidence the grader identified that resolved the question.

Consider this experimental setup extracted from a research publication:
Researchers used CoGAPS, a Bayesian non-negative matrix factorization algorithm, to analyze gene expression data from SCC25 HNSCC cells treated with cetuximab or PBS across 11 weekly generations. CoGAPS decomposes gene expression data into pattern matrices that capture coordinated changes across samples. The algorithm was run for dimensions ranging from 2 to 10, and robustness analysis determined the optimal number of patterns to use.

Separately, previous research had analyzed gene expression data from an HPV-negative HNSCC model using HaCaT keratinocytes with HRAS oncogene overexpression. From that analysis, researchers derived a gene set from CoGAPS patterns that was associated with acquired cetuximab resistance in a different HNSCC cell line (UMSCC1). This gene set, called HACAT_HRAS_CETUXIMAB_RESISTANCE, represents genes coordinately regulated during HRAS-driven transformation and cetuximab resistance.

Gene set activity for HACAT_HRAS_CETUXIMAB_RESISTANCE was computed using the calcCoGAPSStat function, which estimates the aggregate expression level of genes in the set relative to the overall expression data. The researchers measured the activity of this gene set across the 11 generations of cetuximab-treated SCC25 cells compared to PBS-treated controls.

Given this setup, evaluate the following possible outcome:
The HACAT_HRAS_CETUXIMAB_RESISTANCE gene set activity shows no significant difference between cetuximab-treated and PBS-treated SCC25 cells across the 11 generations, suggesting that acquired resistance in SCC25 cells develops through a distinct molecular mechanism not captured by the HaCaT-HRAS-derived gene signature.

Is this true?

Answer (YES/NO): NO